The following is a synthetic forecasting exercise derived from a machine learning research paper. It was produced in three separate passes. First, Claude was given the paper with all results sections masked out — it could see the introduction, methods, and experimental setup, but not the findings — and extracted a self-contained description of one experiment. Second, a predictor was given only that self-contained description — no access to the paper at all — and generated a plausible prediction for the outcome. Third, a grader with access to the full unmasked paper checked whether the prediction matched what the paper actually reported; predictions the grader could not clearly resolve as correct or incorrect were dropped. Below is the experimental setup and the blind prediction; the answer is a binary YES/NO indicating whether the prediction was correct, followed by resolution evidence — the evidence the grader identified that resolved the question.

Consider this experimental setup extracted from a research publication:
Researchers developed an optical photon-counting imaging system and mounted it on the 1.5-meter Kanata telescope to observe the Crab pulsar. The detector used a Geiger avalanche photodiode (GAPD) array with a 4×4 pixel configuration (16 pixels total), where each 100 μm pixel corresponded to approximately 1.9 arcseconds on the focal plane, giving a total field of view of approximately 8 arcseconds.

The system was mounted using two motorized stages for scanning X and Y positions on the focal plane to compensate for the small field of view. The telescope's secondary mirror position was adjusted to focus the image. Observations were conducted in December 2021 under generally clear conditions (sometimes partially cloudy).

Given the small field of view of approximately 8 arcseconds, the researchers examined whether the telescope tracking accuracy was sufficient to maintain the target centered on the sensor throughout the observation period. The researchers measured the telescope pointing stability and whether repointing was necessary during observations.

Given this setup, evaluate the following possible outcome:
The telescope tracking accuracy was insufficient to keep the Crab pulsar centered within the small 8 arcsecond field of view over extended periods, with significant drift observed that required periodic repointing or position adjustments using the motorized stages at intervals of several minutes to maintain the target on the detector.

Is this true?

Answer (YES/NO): YES